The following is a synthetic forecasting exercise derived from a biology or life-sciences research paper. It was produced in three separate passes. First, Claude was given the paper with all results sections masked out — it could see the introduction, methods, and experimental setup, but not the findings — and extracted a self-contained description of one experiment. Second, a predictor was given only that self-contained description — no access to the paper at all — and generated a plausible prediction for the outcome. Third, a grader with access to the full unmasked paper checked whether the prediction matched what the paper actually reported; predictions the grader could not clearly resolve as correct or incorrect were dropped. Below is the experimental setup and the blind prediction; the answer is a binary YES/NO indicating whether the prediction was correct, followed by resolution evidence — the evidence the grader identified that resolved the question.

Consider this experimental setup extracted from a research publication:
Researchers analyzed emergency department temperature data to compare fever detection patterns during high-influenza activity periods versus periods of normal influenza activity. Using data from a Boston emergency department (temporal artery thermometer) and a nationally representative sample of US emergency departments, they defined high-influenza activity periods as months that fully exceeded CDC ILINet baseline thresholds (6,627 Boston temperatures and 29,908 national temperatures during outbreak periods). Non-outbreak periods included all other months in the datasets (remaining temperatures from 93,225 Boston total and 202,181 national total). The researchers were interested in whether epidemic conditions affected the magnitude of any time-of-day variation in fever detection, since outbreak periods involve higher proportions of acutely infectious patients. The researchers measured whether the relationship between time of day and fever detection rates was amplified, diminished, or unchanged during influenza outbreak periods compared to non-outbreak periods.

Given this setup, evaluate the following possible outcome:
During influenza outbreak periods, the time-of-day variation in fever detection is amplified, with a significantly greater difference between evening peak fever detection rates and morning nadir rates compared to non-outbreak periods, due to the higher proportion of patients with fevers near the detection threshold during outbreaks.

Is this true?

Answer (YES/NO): YES